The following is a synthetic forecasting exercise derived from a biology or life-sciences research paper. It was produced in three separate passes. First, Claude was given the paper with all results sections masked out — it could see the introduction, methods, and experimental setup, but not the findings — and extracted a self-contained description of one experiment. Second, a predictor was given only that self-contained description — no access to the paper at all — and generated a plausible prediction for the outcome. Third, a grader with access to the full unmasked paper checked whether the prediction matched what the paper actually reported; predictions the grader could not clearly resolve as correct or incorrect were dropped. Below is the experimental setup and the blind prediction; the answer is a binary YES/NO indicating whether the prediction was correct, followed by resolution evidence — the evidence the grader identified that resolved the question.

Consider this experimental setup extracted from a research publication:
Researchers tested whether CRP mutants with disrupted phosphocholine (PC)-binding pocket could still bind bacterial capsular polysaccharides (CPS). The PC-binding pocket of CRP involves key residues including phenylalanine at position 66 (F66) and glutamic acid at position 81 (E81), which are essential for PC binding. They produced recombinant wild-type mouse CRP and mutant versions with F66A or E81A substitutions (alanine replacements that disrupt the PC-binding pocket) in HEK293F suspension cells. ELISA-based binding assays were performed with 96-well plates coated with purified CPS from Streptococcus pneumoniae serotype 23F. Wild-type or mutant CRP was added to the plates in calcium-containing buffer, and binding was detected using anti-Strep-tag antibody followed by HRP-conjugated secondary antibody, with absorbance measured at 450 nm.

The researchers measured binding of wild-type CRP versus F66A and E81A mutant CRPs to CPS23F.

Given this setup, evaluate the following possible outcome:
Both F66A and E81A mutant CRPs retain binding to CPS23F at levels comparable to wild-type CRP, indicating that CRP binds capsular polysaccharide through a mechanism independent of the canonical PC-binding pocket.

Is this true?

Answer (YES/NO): NO